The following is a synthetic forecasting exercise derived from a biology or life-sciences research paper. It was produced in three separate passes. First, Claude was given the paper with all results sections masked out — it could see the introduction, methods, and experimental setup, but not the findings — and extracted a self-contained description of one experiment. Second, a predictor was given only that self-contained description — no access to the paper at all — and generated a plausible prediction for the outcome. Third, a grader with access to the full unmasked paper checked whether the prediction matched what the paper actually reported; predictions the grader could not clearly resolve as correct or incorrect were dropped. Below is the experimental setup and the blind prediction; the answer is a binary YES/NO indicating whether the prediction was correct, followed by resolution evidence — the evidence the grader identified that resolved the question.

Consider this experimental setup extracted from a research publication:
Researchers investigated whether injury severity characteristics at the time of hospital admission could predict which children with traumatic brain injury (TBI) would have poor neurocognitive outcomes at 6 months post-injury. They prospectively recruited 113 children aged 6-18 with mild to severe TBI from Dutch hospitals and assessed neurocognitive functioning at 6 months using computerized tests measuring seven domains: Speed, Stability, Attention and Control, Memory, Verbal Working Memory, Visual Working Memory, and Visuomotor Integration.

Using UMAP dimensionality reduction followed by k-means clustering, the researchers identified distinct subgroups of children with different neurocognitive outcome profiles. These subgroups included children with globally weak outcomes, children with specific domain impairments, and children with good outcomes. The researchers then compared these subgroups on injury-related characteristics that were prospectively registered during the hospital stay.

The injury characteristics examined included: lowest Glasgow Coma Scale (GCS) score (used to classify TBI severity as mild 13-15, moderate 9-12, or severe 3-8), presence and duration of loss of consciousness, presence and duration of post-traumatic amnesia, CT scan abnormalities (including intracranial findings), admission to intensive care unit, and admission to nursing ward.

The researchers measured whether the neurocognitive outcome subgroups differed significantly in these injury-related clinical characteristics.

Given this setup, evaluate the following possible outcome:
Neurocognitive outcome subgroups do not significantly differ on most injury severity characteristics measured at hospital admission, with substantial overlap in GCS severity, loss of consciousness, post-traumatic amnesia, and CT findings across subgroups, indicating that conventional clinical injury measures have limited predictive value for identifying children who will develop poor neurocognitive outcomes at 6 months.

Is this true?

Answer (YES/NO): YES